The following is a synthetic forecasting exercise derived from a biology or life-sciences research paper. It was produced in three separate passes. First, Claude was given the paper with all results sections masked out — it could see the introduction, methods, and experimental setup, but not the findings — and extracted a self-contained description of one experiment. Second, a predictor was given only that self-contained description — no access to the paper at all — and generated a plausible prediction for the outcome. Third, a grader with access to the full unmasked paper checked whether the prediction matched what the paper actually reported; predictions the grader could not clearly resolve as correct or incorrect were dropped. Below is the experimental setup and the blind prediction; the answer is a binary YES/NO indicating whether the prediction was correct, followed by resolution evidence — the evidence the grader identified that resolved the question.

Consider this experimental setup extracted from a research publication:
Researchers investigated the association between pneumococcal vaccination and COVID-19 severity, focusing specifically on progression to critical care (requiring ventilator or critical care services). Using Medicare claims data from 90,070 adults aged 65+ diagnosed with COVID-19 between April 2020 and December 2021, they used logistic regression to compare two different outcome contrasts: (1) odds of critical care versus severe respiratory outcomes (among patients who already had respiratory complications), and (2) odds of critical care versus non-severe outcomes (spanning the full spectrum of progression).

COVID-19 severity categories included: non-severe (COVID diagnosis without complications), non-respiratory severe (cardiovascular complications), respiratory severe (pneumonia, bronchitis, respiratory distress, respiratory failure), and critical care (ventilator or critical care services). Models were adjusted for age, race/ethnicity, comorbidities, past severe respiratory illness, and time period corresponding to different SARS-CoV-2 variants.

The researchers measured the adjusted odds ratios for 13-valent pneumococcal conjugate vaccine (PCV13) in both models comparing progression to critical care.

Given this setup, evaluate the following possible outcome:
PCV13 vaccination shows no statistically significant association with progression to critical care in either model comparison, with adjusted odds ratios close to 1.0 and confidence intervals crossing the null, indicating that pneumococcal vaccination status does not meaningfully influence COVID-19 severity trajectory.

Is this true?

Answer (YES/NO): NO